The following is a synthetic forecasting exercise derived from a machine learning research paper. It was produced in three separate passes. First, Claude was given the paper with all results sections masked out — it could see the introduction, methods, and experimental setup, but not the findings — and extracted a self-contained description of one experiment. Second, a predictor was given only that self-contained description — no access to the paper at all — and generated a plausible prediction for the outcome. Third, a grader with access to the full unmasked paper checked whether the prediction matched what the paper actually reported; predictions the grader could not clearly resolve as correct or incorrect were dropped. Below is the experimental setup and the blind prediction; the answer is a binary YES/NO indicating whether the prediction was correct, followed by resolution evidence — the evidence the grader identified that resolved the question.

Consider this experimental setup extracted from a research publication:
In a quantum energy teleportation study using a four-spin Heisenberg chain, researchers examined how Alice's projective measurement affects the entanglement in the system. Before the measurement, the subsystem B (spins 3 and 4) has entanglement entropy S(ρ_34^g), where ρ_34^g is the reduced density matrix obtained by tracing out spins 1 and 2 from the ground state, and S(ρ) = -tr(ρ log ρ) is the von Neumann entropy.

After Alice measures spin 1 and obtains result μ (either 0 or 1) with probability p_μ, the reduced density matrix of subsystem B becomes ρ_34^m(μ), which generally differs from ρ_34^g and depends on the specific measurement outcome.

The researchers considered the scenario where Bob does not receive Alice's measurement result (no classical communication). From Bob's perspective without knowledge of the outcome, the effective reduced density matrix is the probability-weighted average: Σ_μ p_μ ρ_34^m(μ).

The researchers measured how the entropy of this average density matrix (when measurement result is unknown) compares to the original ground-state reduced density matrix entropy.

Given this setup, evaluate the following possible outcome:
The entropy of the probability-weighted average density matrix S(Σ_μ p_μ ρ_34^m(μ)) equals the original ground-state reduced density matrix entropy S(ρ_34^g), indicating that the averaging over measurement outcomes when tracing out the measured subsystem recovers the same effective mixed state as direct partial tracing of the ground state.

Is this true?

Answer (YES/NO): YES